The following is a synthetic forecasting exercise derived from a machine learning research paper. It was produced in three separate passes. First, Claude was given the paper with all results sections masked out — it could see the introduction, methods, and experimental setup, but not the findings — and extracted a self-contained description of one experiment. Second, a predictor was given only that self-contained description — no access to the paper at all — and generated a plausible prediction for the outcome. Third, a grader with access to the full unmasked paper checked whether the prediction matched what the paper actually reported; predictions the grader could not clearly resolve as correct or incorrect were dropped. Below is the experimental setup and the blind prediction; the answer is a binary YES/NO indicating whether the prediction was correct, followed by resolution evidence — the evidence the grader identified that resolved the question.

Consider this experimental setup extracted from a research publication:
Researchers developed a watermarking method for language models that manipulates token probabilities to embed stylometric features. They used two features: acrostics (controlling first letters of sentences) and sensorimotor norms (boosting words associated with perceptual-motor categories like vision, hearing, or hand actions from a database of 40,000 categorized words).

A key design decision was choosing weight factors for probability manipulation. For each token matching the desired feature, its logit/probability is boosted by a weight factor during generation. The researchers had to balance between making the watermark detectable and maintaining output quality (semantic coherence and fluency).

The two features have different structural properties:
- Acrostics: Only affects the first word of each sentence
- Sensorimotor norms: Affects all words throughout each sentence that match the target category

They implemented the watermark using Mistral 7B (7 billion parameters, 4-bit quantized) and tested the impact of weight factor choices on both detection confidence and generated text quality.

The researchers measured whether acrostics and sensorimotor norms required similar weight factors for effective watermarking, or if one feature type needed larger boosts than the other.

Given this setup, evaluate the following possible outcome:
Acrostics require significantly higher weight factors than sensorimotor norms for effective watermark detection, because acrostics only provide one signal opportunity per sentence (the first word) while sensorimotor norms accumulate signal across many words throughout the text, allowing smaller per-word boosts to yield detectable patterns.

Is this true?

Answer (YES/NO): YES